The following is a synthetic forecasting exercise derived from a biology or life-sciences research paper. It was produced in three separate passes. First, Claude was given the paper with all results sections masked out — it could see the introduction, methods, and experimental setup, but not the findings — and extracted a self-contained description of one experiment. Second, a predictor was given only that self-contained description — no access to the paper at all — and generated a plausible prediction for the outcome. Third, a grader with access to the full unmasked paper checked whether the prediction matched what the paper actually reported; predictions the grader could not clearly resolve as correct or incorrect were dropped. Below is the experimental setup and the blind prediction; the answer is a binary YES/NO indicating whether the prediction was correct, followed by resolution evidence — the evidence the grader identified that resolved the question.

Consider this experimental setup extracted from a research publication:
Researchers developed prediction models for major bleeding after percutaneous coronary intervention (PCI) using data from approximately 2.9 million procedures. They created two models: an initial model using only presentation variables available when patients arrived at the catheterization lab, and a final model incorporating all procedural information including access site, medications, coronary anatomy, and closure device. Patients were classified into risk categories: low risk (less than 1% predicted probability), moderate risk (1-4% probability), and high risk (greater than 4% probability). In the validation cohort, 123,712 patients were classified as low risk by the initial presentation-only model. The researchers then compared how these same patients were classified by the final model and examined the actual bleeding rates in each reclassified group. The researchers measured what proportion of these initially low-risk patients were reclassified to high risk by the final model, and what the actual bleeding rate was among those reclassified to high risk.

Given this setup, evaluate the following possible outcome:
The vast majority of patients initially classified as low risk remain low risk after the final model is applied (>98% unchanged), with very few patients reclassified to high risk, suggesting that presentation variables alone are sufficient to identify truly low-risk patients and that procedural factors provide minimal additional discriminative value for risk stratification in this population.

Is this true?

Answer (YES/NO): NO